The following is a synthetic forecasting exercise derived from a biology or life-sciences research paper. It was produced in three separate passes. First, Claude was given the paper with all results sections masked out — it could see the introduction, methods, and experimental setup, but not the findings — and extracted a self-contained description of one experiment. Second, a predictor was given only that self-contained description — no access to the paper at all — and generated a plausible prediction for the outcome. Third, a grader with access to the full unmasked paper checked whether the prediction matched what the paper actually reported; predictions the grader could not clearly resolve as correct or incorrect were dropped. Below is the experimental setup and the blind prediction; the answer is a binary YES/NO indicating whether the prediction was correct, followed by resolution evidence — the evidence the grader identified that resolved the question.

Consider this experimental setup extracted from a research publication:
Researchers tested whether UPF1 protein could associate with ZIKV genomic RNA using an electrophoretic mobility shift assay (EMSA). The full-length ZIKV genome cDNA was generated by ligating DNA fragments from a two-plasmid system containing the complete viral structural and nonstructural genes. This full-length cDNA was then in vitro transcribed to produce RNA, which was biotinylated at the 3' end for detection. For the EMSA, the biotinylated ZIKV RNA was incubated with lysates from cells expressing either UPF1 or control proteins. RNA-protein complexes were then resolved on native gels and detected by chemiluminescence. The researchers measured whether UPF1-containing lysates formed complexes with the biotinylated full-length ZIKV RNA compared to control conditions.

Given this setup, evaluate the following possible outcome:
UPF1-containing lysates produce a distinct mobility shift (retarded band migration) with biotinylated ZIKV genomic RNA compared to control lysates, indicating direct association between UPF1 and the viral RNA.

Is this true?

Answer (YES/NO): YES